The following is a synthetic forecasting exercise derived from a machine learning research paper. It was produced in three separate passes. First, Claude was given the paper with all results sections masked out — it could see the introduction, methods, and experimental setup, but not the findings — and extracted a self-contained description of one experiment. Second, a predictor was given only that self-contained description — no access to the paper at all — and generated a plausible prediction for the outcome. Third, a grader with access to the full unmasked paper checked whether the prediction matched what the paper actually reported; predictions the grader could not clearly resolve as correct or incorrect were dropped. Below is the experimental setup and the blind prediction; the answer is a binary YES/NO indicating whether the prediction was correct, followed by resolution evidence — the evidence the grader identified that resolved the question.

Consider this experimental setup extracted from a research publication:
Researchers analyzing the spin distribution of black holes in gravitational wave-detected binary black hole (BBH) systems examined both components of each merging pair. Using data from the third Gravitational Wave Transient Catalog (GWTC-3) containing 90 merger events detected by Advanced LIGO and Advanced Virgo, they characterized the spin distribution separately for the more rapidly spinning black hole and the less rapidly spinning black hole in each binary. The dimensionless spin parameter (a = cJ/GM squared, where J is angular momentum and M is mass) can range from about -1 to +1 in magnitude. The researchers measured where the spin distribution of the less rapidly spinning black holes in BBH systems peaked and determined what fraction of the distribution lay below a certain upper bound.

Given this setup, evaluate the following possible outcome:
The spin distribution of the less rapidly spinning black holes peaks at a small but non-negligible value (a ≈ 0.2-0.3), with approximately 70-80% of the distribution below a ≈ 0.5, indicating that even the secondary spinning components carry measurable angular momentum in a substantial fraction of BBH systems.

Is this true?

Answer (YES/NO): NO